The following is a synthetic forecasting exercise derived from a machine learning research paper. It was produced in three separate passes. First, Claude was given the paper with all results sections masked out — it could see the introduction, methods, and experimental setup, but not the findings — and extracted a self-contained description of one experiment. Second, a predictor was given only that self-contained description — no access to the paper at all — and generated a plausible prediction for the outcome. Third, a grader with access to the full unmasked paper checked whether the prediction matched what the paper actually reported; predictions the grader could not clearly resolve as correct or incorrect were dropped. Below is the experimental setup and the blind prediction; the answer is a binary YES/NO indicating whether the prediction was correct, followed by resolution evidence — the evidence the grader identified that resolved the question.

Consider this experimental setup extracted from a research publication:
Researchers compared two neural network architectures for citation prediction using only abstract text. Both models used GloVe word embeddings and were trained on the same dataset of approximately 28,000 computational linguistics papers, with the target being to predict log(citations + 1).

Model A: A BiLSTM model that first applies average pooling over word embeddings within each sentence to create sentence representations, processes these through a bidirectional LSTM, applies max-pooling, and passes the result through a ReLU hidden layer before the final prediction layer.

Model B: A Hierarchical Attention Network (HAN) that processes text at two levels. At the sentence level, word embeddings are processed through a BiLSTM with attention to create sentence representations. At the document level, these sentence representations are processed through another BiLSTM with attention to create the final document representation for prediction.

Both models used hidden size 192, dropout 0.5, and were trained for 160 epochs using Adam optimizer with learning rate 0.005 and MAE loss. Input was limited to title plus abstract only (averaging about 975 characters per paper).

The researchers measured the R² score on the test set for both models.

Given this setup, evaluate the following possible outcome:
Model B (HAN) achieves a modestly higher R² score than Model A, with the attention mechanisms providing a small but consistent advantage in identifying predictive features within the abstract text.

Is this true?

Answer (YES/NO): NO